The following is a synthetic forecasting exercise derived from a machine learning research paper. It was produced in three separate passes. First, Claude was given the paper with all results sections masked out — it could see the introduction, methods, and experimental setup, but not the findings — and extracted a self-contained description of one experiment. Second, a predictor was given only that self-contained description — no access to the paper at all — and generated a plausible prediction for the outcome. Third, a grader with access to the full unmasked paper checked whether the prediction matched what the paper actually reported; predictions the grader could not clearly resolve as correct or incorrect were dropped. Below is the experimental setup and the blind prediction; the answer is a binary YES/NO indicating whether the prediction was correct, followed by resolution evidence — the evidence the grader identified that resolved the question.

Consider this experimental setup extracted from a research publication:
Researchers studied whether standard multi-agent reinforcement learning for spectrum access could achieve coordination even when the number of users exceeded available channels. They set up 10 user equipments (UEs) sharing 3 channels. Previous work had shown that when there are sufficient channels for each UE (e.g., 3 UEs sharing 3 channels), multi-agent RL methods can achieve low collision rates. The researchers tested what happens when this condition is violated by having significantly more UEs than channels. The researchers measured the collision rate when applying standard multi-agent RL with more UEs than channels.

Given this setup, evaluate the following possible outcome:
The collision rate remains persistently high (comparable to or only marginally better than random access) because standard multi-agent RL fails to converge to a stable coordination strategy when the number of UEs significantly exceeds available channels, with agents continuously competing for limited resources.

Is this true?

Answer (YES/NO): YES